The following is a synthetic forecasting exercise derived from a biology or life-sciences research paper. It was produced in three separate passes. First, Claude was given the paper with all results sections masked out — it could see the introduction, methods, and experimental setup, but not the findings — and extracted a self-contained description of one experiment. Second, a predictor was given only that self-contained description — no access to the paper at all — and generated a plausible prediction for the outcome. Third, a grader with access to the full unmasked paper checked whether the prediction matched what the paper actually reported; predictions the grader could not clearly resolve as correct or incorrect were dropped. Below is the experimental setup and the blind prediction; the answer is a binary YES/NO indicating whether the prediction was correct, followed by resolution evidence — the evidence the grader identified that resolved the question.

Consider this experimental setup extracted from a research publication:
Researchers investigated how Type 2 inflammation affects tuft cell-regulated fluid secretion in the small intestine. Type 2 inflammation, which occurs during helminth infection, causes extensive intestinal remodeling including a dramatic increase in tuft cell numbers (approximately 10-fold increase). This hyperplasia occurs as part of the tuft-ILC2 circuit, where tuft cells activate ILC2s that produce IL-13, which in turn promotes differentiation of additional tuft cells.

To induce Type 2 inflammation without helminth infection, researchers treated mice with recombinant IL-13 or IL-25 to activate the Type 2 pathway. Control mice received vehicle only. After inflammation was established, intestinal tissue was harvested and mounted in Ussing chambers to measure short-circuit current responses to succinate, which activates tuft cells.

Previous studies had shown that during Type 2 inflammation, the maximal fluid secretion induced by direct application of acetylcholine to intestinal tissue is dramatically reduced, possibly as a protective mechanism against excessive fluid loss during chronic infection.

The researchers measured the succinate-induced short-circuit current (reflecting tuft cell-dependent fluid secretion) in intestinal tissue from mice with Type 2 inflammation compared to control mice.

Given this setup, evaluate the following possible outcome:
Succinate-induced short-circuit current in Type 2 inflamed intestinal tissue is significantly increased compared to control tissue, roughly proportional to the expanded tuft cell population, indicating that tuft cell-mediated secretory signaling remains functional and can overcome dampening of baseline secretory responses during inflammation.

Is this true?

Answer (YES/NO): NO